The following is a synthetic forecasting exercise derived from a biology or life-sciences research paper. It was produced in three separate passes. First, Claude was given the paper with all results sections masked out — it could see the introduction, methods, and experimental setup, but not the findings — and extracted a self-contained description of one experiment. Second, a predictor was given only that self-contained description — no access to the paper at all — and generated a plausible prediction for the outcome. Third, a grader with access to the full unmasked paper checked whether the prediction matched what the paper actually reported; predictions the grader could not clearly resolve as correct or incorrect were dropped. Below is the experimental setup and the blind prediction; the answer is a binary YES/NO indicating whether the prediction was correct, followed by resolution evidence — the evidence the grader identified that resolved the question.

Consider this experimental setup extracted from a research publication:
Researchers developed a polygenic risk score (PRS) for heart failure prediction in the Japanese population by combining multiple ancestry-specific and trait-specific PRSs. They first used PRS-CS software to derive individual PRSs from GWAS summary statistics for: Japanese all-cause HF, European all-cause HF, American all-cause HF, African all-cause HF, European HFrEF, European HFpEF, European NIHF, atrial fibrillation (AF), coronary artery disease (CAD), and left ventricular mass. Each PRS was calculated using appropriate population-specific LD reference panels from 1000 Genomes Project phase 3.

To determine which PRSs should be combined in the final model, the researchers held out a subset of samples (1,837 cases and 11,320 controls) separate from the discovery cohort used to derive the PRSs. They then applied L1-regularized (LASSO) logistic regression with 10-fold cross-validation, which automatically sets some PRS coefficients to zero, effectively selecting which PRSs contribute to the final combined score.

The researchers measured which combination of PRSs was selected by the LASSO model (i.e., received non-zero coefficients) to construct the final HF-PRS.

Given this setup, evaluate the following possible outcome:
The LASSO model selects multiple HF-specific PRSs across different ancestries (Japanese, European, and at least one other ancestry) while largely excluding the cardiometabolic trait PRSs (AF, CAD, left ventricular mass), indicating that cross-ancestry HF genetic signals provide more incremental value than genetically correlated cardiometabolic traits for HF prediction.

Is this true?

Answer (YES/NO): NO